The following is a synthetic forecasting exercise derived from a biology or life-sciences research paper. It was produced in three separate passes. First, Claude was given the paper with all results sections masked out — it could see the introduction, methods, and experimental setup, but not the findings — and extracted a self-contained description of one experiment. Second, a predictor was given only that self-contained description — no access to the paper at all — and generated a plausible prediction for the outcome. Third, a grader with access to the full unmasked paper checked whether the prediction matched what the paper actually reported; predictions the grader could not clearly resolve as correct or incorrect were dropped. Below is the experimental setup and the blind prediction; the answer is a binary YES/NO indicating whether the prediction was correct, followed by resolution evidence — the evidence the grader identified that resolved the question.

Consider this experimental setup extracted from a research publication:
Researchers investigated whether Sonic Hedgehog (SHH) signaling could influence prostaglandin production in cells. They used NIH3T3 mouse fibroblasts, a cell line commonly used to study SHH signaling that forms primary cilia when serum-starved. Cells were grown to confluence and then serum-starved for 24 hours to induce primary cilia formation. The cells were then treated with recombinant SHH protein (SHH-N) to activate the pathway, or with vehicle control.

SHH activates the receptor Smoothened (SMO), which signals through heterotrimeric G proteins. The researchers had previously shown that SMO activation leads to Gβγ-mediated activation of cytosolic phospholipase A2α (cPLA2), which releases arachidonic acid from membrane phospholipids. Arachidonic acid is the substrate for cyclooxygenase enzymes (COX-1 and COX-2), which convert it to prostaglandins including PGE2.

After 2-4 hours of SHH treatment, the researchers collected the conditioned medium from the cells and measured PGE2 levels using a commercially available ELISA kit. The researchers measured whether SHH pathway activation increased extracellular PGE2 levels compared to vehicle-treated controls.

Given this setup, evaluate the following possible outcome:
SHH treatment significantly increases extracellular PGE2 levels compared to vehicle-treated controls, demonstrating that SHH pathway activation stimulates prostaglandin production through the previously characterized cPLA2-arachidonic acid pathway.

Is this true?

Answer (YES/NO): YES